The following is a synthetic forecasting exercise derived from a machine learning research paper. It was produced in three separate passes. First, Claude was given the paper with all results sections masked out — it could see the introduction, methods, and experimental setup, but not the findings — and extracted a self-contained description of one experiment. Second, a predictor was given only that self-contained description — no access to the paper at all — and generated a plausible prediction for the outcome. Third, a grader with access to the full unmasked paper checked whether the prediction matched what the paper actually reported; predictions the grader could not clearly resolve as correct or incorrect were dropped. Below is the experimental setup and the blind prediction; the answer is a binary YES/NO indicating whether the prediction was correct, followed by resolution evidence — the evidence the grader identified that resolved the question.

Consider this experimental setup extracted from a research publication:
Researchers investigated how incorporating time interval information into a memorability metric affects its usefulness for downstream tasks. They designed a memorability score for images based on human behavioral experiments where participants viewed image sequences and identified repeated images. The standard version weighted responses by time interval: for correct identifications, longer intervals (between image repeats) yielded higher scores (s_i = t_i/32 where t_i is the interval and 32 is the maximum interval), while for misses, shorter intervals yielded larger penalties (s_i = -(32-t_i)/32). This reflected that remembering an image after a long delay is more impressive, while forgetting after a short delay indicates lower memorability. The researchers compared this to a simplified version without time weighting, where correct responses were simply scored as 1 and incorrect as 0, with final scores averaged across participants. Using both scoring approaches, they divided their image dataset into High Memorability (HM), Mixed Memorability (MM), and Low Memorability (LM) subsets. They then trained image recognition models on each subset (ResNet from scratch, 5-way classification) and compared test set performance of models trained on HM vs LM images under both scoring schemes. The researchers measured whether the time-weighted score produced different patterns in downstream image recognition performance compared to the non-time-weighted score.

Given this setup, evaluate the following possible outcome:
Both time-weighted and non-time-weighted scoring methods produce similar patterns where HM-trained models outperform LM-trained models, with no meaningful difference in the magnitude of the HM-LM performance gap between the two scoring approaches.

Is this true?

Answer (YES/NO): NO